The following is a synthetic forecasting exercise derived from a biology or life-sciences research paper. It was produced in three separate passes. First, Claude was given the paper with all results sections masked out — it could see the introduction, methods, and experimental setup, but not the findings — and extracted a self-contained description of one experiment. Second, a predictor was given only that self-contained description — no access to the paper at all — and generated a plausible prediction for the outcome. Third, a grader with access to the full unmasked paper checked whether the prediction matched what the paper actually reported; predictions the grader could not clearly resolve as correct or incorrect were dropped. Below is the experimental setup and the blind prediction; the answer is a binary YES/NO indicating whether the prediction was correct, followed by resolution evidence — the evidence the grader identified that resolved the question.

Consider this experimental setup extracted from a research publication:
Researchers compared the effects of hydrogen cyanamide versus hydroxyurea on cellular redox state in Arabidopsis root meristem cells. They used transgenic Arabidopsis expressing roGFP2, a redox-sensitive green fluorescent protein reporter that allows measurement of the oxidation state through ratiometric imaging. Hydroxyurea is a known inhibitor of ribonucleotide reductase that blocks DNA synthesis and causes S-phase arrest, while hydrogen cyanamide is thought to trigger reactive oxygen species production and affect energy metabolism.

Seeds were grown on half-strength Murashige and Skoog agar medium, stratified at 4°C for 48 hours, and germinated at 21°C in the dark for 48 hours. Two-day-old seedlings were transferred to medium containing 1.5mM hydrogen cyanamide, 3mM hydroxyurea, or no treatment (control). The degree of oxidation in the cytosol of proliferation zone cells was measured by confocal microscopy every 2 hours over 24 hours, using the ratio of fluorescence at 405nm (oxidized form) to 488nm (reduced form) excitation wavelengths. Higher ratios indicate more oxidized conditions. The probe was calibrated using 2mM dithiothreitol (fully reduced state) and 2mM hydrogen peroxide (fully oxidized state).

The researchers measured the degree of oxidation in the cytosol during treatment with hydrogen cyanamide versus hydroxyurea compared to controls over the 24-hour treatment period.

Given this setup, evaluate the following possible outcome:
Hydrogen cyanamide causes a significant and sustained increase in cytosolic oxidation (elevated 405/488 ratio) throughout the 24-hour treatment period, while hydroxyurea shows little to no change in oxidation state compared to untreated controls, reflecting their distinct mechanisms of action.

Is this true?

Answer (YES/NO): NO